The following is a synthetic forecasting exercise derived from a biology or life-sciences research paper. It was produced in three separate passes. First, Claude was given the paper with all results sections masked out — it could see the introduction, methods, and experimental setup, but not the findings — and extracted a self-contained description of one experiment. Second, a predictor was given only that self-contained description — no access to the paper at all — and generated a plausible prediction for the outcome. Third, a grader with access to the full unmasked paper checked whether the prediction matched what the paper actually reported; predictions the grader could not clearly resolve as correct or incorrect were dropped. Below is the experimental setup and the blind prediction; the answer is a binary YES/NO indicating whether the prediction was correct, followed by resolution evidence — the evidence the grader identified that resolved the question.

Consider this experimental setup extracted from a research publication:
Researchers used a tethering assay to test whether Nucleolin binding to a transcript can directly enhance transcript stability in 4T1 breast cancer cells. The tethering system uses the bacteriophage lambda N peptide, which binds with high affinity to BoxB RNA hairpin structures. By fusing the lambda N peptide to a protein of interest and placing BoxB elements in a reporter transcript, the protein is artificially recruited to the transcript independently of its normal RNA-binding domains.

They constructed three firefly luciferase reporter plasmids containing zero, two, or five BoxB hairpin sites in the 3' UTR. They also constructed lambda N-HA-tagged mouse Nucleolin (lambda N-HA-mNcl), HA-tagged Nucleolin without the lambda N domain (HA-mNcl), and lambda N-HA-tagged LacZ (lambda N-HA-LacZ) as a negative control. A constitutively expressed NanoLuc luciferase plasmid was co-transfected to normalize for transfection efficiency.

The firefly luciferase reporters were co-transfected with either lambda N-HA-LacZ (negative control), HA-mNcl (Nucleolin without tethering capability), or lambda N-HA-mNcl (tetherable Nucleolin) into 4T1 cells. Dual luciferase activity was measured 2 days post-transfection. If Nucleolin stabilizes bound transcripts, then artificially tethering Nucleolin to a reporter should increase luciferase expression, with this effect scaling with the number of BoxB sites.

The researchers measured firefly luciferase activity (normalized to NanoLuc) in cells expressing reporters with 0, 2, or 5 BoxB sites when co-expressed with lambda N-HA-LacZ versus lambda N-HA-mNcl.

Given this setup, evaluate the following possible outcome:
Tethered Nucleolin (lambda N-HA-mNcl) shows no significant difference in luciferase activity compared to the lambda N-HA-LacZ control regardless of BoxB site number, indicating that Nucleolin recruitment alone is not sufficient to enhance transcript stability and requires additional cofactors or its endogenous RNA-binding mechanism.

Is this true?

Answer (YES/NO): NO